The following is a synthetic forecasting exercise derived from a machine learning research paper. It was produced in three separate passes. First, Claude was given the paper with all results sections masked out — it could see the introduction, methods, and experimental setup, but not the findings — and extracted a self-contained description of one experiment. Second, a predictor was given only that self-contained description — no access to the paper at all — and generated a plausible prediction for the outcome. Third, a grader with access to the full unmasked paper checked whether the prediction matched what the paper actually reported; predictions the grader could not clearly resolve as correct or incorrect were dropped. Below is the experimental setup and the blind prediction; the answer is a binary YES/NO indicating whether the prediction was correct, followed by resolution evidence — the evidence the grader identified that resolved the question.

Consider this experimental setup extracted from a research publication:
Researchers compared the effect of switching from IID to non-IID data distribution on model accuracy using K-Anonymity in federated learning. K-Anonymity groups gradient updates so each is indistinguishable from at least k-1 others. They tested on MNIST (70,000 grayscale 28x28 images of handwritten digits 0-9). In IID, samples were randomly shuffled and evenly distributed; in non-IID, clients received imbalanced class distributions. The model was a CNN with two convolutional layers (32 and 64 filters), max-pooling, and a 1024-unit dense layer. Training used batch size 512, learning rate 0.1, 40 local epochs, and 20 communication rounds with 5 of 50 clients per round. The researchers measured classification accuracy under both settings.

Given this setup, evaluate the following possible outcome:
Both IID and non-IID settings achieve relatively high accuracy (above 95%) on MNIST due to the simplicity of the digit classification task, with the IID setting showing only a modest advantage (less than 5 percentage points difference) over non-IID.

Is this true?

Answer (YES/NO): NO